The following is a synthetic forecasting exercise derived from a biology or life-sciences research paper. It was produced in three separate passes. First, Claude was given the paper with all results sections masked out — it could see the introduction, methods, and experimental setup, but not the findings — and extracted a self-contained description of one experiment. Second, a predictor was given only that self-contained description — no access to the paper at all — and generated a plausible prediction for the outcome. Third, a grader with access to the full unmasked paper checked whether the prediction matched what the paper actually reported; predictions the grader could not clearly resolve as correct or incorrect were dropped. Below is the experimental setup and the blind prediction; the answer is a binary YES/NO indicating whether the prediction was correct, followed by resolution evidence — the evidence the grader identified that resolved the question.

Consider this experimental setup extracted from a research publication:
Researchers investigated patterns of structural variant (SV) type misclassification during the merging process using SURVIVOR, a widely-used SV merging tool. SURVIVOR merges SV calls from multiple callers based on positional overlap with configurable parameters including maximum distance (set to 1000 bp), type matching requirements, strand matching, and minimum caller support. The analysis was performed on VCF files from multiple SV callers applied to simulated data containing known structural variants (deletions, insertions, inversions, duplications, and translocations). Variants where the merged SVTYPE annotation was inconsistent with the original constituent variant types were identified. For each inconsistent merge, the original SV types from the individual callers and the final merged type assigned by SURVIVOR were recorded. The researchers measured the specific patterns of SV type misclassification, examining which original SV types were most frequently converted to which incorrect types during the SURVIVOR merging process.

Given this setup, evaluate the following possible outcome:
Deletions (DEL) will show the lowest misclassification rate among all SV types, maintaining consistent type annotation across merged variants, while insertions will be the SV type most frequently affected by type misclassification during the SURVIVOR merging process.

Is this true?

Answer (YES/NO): NO